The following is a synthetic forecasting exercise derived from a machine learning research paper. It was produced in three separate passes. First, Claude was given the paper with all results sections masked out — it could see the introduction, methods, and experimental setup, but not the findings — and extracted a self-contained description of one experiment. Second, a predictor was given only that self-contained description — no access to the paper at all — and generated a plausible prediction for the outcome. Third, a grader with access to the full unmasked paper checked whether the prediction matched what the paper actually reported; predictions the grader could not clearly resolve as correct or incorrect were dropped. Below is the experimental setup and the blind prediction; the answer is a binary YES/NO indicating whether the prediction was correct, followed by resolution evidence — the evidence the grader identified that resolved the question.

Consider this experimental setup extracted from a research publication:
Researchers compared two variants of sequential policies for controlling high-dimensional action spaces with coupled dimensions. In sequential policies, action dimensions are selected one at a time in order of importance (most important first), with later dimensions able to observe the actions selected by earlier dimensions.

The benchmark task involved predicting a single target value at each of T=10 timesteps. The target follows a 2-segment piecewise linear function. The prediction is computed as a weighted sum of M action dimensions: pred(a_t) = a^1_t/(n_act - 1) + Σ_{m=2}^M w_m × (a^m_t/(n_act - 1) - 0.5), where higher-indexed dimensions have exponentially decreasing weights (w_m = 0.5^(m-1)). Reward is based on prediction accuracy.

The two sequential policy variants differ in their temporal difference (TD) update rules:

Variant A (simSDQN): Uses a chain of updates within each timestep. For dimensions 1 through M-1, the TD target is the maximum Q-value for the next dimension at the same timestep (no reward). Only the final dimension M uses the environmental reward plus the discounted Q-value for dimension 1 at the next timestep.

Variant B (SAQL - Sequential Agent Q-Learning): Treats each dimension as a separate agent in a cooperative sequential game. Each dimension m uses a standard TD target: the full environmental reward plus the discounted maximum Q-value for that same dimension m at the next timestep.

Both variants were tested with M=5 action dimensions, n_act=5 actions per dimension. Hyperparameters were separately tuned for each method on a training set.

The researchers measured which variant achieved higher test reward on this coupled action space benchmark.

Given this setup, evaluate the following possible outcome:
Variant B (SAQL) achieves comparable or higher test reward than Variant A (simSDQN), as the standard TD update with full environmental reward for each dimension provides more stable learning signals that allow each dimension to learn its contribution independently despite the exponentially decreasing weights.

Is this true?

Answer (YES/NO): NO